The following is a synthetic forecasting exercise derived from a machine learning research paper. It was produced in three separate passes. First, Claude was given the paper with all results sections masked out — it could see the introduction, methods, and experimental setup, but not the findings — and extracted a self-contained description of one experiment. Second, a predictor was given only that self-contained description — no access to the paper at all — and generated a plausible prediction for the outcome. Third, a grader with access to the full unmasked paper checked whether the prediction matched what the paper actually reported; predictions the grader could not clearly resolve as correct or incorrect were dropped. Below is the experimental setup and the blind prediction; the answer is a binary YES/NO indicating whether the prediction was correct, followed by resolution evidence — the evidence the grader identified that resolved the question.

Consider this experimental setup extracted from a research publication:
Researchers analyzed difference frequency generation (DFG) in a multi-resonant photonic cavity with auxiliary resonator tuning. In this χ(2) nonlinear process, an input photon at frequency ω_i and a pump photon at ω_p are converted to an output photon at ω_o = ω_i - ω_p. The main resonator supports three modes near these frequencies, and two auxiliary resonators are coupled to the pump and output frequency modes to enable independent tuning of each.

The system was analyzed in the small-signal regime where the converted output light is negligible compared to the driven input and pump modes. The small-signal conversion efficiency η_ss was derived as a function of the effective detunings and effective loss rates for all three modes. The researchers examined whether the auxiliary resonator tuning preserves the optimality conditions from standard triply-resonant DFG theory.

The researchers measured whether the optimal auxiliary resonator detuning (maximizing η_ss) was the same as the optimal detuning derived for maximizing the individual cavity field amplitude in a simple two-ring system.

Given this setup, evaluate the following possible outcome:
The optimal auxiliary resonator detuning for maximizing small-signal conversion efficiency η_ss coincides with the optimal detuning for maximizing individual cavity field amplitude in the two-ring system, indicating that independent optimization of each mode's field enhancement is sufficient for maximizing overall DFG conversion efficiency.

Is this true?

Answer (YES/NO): YES